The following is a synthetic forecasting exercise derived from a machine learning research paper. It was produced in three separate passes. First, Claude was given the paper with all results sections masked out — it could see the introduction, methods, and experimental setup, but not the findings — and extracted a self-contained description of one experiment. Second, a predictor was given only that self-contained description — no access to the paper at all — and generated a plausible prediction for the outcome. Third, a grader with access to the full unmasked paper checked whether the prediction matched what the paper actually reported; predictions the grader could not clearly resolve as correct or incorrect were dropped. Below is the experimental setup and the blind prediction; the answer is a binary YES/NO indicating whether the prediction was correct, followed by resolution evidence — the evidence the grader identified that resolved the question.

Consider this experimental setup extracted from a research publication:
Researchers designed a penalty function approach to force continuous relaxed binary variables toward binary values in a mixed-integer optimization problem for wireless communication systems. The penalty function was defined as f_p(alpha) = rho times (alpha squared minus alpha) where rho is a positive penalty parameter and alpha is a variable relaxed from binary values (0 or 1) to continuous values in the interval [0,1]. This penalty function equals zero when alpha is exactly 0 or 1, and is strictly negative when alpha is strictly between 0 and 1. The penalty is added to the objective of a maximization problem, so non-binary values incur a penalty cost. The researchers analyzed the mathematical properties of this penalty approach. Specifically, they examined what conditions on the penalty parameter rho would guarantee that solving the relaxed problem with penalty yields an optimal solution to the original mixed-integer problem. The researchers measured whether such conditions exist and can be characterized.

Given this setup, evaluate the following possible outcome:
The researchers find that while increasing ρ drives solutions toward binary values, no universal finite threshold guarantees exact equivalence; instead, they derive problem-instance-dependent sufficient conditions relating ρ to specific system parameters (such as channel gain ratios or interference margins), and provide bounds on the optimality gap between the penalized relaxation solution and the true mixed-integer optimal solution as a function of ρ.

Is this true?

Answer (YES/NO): NO